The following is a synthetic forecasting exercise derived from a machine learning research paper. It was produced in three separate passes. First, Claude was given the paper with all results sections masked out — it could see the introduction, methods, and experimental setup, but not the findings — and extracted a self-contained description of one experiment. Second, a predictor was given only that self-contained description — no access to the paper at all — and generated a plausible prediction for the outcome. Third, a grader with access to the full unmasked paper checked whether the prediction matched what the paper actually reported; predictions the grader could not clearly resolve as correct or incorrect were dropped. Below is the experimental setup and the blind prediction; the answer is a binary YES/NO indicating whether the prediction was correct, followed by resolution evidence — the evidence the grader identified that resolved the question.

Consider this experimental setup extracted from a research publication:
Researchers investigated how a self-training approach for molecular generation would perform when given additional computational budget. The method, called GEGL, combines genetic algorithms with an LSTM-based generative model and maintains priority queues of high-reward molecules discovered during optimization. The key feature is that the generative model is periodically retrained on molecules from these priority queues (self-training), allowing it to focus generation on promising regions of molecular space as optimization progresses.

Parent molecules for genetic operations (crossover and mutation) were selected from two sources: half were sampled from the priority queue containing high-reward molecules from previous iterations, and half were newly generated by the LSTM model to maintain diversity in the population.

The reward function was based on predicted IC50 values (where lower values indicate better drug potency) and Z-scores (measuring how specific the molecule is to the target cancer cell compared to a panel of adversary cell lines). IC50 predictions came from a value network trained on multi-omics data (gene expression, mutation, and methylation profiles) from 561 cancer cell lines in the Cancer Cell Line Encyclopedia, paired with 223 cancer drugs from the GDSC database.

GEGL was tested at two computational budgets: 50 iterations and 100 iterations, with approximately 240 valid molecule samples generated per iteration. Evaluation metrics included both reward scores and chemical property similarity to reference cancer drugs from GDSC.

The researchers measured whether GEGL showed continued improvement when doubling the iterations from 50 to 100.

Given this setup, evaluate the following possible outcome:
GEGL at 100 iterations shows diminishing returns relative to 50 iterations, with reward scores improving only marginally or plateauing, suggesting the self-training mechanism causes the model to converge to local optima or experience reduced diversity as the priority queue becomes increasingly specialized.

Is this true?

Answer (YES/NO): NO